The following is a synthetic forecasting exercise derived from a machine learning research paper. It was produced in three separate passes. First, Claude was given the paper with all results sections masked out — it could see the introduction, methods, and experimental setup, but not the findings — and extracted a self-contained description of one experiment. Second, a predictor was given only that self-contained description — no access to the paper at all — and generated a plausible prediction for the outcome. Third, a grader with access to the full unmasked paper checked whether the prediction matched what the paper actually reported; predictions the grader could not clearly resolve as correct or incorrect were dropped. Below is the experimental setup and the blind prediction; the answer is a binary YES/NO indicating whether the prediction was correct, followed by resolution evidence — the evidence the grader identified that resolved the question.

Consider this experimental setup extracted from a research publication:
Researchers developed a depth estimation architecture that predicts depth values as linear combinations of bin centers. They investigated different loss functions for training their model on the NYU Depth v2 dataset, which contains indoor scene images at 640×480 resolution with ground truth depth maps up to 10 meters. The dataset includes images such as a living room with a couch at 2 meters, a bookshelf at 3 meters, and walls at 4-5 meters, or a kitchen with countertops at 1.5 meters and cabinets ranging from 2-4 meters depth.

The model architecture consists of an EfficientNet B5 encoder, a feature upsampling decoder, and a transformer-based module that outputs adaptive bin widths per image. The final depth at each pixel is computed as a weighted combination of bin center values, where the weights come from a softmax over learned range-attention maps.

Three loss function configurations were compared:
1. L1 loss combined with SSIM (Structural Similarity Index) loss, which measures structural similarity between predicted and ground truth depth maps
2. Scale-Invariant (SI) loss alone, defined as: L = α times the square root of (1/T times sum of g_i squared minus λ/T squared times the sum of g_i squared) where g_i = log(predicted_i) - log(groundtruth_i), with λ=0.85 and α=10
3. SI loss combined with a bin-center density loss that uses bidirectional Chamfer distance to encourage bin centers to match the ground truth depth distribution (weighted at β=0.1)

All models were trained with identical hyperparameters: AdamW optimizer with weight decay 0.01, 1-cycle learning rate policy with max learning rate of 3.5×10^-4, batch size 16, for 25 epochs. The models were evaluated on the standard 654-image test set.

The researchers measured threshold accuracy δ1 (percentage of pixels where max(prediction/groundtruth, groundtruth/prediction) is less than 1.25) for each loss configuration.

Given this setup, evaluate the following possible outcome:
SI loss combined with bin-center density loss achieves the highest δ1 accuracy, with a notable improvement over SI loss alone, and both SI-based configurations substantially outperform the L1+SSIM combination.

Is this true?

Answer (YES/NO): YES